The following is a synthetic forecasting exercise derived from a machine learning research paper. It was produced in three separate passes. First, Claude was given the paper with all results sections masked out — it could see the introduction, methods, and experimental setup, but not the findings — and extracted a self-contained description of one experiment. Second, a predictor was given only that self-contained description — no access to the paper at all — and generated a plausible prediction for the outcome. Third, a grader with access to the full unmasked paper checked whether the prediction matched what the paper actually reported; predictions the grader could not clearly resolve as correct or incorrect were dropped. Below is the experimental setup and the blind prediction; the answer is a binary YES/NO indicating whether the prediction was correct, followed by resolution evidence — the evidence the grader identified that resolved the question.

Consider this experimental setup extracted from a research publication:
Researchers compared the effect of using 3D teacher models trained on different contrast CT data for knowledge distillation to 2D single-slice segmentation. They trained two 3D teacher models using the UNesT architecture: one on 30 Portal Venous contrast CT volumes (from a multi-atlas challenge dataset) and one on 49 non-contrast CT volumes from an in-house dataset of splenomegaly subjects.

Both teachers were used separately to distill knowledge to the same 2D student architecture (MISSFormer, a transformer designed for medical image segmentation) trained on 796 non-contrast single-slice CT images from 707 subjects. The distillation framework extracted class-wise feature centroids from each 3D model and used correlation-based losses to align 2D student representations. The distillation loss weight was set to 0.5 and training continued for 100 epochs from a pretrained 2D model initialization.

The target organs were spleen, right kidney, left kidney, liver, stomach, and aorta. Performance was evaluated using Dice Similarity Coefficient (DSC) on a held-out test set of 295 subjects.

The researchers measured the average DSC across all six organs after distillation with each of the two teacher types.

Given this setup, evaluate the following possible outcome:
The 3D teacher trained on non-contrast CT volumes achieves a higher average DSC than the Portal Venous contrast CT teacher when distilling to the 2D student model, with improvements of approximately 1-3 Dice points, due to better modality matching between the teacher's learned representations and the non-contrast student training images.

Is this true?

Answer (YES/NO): NO